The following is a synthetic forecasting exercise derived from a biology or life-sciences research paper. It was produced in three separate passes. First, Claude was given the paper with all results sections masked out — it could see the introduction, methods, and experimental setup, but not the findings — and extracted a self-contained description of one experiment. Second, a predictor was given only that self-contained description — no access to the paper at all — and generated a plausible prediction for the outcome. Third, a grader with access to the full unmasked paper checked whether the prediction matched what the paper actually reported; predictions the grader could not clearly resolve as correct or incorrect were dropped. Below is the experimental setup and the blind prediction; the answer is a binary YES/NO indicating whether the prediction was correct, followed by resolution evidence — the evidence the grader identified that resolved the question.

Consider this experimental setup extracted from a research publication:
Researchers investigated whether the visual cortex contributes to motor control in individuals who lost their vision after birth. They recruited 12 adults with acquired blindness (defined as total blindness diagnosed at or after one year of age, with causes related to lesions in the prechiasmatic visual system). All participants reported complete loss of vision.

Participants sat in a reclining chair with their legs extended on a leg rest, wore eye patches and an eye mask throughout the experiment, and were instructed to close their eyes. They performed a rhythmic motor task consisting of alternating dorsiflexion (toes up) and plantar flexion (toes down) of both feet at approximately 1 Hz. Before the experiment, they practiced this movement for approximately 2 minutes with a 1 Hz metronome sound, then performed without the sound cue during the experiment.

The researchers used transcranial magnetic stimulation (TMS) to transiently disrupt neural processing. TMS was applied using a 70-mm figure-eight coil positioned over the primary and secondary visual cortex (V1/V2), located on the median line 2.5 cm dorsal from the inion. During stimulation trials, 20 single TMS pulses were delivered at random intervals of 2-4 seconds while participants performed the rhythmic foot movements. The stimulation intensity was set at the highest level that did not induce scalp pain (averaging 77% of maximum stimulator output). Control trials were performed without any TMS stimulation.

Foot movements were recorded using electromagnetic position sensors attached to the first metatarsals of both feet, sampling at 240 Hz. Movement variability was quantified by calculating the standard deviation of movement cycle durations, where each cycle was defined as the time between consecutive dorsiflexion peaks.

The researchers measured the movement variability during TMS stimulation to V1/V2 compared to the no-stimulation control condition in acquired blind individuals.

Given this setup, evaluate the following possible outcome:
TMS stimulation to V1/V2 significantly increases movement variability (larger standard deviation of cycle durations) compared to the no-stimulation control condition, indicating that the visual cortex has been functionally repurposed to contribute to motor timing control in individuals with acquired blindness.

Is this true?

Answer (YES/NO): YES